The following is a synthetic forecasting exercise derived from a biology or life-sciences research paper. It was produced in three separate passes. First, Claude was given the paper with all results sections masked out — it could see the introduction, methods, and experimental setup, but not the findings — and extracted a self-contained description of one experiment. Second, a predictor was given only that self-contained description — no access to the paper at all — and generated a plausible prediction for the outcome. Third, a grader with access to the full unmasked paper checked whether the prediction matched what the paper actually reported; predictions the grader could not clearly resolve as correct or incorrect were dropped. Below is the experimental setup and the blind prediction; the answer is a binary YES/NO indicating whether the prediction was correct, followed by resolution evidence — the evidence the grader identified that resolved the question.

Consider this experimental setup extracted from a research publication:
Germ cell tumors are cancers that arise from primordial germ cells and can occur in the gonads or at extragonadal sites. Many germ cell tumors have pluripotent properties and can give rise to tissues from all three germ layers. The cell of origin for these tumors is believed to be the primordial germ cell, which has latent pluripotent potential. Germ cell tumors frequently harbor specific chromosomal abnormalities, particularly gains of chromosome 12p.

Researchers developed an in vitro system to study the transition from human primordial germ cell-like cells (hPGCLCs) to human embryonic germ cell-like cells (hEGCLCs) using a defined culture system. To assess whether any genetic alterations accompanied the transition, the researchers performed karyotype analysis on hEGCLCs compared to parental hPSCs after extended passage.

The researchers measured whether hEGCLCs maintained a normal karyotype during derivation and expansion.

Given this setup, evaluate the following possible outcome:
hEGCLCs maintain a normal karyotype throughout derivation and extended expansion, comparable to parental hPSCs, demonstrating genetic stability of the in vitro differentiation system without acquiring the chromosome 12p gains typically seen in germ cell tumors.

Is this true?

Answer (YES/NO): YES